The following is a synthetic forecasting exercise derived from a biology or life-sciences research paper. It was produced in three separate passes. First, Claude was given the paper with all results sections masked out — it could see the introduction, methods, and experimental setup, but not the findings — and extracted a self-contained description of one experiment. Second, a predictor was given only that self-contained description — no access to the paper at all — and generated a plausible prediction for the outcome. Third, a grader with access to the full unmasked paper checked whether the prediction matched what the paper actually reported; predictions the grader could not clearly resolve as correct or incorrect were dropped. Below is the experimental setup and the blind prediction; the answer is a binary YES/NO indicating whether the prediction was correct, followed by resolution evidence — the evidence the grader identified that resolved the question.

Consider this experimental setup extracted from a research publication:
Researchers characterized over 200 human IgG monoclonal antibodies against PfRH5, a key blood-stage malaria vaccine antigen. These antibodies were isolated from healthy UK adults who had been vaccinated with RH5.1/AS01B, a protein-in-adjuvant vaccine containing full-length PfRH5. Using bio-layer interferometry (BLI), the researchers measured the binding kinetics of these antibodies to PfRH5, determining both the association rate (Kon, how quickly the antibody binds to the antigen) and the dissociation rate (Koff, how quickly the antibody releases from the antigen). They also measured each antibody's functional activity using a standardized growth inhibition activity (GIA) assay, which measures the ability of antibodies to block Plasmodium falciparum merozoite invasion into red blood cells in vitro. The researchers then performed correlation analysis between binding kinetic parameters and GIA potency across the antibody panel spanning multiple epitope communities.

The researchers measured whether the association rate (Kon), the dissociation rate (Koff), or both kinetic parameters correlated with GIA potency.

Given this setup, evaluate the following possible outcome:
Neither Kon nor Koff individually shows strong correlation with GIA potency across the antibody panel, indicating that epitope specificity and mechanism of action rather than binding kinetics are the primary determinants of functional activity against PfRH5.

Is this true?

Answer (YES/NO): NO